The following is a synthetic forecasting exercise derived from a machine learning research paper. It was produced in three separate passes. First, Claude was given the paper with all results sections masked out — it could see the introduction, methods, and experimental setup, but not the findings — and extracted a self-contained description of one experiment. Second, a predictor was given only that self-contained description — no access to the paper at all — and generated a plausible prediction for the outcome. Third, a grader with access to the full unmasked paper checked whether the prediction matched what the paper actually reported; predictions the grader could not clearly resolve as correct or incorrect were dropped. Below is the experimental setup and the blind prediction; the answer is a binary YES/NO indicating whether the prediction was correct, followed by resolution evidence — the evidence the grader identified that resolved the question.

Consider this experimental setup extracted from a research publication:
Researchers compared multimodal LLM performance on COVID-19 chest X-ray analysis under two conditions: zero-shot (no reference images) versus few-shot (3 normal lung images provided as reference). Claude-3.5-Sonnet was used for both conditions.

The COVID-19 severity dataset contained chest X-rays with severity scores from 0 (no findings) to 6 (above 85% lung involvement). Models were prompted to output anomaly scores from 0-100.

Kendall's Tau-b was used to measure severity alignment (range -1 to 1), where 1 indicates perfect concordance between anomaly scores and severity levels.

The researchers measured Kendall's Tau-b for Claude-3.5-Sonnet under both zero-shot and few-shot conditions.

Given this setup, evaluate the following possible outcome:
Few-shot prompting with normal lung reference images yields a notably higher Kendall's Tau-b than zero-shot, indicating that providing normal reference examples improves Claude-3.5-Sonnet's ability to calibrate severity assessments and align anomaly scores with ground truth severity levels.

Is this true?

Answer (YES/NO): NO